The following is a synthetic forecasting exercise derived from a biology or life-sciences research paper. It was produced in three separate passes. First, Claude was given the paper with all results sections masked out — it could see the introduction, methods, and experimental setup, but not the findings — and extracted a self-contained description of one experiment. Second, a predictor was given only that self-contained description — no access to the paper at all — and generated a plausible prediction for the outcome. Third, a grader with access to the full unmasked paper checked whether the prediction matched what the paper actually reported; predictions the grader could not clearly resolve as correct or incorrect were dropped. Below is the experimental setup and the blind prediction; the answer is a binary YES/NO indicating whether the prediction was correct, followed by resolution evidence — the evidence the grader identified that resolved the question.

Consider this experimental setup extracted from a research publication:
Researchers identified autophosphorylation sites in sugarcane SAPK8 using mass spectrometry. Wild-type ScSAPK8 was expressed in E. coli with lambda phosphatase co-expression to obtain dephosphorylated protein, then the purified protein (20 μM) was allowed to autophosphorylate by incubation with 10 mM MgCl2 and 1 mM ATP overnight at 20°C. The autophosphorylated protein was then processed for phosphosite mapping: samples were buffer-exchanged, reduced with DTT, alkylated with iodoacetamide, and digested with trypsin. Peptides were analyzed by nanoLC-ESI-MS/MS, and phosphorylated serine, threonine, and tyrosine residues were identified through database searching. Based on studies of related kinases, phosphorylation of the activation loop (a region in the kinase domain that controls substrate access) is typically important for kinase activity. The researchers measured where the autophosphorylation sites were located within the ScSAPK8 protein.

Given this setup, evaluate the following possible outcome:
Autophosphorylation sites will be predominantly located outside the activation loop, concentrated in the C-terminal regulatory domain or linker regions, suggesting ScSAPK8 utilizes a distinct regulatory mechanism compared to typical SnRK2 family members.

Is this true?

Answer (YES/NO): NO